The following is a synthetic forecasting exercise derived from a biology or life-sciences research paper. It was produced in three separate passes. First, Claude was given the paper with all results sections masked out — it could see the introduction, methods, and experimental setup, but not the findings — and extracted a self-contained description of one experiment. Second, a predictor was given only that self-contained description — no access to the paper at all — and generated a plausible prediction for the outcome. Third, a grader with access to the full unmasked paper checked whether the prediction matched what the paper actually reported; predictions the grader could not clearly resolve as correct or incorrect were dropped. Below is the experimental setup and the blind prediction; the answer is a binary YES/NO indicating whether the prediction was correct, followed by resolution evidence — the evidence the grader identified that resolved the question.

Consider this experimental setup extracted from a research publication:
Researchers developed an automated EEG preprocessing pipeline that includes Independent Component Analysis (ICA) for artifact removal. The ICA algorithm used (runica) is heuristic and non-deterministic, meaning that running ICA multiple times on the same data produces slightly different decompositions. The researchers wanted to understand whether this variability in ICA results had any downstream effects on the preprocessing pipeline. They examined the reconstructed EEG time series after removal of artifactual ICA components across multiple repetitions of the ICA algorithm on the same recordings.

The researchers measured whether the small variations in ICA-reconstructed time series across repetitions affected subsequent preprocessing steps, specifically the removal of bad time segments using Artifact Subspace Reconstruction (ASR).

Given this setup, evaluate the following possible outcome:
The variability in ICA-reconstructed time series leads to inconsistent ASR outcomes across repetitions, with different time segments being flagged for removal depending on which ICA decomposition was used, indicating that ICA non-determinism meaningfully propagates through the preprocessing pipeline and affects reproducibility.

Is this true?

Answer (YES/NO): YES